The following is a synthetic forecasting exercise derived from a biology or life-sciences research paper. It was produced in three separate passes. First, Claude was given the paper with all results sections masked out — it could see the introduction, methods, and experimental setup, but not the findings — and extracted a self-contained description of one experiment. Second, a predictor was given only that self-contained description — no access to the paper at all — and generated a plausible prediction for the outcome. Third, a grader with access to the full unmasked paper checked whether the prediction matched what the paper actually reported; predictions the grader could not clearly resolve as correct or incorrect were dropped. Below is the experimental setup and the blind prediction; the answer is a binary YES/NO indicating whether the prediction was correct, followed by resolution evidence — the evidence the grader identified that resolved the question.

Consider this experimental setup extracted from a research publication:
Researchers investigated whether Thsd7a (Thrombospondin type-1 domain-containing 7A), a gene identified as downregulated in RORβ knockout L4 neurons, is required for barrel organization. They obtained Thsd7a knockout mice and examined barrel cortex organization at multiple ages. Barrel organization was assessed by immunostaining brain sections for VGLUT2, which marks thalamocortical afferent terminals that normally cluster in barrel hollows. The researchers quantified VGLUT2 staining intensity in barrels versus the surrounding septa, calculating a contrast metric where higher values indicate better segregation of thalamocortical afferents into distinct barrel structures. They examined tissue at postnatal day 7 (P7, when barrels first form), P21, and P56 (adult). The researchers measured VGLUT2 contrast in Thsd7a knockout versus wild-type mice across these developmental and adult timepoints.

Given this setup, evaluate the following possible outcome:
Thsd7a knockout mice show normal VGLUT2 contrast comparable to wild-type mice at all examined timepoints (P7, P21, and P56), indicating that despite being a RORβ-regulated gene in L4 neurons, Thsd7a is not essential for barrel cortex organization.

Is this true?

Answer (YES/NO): NO